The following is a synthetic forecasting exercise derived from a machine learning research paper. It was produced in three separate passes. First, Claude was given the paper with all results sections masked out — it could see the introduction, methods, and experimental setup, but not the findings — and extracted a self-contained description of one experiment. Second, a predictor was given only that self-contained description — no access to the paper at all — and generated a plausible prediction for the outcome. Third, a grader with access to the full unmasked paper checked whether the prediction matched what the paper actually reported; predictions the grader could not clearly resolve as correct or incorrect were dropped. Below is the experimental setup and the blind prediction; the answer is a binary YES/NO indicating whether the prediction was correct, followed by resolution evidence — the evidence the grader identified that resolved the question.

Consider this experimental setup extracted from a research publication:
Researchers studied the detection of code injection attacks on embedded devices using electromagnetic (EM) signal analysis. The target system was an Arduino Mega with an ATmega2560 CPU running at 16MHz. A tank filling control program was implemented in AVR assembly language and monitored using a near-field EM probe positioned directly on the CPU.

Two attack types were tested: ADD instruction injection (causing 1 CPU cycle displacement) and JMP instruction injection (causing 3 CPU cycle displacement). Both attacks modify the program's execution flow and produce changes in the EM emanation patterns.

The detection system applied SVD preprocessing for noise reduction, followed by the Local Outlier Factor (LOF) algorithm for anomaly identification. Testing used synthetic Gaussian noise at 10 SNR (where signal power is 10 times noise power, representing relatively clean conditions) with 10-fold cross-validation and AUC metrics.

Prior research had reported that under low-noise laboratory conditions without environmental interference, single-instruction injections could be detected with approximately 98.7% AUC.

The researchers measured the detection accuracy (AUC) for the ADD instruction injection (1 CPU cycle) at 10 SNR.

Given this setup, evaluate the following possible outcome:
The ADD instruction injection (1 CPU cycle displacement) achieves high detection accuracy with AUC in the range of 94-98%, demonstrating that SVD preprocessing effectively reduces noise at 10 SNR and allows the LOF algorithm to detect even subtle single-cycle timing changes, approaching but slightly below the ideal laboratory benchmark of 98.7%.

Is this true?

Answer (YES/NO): NO